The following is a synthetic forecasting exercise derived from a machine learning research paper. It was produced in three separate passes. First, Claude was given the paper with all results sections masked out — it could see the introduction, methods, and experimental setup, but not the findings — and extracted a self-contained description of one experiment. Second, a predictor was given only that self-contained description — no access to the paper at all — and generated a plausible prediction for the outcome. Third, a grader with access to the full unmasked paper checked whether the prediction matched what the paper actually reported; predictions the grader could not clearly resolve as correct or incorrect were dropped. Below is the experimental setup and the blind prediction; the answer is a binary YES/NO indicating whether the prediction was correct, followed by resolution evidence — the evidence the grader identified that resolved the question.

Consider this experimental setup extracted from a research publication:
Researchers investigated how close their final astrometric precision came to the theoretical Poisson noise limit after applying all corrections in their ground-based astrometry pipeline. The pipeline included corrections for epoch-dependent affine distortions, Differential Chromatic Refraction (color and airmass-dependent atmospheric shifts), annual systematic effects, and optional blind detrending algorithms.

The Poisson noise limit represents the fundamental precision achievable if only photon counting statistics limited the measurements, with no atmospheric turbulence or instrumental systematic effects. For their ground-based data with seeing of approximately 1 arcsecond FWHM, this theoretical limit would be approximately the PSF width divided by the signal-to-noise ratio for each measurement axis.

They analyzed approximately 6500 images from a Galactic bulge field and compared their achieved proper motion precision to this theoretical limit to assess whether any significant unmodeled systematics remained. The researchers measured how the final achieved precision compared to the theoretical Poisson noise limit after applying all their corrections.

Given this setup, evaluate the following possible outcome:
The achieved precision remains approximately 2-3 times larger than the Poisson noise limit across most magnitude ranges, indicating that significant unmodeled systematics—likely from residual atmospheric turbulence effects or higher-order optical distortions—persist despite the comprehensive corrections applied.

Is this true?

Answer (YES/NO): YES